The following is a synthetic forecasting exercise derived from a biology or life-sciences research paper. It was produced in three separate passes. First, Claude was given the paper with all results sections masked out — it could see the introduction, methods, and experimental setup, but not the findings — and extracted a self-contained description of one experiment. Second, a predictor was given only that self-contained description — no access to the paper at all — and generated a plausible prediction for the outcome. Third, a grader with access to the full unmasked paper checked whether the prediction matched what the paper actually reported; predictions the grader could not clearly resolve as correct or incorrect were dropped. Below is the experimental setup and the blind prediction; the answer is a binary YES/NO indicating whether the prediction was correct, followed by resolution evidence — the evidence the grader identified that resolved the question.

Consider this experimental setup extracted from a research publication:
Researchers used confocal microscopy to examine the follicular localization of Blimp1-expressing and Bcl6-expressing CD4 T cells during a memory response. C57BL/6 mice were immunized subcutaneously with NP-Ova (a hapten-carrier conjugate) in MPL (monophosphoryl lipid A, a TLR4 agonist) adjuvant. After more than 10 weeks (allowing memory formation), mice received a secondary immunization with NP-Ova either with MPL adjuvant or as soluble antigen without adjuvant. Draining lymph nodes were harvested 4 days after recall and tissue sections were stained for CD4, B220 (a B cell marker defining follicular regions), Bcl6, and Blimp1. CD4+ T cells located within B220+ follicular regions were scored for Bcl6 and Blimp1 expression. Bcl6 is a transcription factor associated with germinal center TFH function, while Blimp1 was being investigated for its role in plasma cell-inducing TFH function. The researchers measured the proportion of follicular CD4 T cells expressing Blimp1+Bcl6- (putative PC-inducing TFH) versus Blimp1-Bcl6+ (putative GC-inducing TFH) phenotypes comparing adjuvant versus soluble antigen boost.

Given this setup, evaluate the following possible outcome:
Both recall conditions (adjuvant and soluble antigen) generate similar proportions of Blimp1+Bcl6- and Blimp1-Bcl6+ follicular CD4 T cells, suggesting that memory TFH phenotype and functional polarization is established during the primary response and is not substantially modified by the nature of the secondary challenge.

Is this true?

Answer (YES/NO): NO